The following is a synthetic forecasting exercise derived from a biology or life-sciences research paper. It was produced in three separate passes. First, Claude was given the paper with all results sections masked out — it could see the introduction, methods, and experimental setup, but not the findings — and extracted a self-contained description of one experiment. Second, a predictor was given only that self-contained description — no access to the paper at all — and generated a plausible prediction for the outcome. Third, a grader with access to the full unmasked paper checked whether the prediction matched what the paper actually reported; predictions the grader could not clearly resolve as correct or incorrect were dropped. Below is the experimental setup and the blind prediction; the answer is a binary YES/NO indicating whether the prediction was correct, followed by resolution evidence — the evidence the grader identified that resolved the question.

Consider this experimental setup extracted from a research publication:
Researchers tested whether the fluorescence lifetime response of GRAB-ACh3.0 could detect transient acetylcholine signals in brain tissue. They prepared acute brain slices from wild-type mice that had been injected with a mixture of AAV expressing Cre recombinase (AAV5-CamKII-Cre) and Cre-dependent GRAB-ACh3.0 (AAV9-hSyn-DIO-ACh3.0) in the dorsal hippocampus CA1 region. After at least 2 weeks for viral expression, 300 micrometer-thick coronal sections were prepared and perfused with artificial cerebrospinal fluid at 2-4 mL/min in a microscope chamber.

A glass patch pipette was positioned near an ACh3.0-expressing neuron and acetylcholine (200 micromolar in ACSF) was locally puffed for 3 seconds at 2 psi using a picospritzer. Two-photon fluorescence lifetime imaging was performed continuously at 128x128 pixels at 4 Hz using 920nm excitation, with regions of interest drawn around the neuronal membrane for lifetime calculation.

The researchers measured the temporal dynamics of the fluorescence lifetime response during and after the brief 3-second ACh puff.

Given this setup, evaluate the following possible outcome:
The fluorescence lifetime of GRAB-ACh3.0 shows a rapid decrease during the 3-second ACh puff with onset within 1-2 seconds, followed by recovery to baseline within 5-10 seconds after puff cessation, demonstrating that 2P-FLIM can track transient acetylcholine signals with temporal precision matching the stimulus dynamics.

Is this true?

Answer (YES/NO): NO